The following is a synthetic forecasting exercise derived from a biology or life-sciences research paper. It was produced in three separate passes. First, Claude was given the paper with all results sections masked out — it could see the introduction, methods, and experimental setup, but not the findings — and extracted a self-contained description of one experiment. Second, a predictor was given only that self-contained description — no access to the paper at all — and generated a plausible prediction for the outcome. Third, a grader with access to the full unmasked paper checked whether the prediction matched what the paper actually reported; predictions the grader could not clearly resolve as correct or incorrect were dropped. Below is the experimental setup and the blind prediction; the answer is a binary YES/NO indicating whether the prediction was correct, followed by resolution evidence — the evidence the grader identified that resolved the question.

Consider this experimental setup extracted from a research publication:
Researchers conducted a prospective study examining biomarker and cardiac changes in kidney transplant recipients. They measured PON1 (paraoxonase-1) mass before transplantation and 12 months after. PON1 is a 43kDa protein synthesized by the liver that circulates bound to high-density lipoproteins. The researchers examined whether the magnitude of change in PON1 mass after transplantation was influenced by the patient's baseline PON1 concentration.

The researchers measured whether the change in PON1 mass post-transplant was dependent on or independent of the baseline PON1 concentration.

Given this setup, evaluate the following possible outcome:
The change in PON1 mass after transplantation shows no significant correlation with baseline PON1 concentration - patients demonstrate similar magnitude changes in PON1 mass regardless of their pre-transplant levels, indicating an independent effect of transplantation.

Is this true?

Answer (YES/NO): YES